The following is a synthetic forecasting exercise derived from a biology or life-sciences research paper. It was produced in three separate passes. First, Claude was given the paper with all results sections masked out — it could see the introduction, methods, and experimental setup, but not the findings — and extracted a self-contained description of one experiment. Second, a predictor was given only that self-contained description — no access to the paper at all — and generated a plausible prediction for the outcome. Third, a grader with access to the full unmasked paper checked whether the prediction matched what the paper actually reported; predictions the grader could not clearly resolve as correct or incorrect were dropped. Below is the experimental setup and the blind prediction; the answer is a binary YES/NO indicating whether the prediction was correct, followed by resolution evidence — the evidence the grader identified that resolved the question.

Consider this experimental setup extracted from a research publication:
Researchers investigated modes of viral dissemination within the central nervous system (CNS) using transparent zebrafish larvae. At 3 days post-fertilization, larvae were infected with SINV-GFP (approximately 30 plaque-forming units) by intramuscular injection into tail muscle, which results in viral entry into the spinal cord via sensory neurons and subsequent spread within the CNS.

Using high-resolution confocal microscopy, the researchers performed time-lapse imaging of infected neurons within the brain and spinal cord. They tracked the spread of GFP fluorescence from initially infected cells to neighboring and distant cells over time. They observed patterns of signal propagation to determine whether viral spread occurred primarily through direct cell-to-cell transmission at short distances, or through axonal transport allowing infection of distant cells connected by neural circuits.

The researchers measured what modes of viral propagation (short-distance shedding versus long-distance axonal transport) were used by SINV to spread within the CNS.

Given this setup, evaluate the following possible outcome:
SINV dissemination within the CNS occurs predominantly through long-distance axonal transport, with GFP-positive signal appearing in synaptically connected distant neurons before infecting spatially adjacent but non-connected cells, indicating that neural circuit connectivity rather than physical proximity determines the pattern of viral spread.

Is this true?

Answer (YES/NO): NO